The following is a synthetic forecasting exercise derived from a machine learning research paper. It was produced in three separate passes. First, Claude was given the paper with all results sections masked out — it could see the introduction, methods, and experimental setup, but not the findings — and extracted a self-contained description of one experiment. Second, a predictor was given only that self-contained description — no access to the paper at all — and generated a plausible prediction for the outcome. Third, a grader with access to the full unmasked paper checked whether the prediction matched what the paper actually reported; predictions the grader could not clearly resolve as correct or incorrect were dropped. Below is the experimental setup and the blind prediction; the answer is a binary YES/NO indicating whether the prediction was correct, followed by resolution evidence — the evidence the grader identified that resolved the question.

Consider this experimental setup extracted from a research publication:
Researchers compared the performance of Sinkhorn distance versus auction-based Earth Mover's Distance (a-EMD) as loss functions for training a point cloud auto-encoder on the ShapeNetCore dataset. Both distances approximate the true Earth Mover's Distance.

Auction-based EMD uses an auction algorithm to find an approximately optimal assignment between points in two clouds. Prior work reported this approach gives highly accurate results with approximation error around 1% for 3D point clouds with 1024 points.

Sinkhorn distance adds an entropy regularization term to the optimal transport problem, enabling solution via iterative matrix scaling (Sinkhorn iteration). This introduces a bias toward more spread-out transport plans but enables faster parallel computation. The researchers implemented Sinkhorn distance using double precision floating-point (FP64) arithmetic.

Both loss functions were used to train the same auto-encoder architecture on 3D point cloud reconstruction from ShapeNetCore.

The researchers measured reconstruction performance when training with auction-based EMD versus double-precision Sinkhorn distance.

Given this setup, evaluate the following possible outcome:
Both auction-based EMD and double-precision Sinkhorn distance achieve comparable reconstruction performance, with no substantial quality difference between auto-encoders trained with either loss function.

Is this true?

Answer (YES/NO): NO